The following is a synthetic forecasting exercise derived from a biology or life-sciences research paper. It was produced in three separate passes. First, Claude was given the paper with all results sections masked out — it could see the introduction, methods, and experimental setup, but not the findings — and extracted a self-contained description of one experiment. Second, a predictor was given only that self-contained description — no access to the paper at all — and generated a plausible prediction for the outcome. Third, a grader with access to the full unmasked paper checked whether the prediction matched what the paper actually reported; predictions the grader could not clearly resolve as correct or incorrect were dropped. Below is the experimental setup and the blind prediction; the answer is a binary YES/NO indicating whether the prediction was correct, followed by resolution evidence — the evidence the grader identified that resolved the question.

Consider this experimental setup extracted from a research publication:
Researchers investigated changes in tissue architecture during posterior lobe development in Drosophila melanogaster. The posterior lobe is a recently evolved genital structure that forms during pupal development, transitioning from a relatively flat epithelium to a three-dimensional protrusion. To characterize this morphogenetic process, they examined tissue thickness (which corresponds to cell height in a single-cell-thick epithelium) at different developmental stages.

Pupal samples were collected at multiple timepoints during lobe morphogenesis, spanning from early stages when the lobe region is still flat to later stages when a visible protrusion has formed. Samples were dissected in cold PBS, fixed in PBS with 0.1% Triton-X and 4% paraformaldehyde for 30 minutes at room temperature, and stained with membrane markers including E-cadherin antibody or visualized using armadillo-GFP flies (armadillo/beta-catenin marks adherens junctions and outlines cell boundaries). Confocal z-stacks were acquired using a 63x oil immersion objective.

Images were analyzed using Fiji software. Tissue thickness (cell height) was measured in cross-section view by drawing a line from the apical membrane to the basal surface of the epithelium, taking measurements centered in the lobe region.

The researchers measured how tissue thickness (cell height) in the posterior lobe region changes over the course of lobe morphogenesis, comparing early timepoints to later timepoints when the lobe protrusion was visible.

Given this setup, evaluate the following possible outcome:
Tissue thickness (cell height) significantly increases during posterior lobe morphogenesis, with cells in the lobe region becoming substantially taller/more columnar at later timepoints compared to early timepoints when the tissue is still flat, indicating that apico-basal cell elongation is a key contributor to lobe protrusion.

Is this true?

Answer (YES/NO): YES